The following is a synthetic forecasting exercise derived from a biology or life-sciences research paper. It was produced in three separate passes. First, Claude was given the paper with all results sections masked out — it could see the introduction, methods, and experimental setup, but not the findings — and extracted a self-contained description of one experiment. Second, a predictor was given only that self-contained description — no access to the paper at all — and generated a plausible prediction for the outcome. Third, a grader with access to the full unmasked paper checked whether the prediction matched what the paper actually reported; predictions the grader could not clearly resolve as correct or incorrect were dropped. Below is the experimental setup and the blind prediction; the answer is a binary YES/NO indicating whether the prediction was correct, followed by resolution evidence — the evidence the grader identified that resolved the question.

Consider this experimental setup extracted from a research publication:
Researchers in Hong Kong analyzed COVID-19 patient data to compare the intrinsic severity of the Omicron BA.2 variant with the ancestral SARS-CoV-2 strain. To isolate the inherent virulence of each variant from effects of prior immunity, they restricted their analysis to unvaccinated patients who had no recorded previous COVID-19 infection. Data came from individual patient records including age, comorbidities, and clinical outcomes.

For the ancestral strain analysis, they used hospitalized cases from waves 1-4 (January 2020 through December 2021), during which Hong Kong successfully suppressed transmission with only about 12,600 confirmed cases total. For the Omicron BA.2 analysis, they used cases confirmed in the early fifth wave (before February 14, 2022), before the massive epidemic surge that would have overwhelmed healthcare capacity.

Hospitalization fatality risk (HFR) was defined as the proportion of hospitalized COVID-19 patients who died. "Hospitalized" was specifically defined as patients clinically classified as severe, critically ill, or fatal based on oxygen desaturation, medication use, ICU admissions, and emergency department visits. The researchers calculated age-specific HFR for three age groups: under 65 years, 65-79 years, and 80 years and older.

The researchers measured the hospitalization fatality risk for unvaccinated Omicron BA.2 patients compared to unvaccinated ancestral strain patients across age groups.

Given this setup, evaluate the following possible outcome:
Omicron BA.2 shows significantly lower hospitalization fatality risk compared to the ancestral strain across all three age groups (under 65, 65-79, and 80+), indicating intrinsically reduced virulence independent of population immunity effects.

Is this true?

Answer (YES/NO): NO